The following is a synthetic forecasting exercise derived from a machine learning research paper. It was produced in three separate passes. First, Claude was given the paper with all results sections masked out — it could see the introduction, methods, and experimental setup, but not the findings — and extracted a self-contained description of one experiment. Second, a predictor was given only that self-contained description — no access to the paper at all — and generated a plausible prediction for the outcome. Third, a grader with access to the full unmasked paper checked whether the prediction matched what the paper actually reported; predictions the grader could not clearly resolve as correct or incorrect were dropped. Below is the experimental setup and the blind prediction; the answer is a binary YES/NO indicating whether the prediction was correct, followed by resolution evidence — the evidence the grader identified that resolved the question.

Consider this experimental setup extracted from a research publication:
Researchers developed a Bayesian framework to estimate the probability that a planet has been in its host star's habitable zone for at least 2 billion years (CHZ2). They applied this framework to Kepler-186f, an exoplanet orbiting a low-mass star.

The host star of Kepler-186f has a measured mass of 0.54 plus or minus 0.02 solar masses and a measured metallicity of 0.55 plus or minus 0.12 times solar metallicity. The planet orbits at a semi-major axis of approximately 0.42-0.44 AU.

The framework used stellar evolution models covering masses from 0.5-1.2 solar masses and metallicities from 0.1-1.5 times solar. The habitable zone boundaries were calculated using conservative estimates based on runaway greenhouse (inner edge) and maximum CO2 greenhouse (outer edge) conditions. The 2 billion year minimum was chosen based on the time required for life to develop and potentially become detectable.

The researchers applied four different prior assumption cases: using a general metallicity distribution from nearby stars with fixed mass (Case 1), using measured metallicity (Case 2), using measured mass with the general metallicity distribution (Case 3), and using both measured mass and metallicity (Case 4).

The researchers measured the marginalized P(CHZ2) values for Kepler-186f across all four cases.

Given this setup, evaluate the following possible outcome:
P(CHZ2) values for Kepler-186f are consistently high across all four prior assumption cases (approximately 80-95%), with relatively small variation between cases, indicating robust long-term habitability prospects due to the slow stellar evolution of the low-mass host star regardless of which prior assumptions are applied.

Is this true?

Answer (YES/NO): YES